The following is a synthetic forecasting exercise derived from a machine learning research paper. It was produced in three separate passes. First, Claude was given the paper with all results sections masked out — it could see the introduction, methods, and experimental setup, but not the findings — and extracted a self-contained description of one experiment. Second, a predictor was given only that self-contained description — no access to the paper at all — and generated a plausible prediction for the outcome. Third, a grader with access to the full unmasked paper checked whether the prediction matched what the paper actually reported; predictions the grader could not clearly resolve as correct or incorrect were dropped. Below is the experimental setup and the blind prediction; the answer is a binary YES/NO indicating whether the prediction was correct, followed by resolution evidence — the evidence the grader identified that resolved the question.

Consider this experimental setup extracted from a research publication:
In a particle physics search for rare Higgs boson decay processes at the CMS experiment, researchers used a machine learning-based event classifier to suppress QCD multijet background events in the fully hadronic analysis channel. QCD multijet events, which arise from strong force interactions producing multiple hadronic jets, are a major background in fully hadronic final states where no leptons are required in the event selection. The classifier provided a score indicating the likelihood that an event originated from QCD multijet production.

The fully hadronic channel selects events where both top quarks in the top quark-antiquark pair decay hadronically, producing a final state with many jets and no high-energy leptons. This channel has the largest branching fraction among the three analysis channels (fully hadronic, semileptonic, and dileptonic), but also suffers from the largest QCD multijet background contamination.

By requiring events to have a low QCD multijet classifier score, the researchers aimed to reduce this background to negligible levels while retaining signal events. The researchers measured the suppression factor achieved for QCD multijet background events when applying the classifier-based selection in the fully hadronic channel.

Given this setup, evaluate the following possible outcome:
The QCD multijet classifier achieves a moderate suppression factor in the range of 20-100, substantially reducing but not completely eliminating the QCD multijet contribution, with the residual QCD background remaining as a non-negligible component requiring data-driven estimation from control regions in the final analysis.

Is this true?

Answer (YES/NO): NO